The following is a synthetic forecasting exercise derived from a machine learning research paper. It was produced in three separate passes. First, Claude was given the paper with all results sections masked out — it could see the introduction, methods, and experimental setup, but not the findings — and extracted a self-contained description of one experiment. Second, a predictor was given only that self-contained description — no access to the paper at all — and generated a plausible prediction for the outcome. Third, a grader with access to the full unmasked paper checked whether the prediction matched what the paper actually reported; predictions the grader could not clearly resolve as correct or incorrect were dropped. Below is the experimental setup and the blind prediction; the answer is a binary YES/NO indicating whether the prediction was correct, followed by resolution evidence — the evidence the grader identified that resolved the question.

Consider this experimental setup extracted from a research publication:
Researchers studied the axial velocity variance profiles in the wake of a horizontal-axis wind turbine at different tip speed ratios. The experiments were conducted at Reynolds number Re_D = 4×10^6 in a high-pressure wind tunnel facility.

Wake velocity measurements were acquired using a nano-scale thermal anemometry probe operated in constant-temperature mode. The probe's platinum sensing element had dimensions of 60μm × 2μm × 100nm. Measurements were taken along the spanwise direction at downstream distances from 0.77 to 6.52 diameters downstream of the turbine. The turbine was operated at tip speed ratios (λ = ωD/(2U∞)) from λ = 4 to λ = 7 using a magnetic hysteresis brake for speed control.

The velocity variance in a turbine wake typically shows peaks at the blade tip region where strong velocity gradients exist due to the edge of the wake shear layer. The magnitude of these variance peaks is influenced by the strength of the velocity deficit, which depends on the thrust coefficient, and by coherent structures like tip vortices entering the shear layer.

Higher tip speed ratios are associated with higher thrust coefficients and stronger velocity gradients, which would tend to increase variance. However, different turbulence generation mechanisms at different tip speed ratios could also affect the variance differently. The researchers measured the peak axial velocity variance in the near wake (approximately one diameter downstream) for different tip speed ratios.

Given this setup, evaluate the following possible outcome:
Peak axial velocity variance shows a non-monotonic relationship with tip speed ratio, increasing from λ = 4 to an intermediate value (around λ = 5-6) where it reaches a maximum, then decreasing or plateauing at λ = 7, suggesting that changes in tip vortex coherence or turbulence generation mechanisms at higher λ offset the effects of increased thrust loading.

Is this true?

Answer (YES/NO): NO